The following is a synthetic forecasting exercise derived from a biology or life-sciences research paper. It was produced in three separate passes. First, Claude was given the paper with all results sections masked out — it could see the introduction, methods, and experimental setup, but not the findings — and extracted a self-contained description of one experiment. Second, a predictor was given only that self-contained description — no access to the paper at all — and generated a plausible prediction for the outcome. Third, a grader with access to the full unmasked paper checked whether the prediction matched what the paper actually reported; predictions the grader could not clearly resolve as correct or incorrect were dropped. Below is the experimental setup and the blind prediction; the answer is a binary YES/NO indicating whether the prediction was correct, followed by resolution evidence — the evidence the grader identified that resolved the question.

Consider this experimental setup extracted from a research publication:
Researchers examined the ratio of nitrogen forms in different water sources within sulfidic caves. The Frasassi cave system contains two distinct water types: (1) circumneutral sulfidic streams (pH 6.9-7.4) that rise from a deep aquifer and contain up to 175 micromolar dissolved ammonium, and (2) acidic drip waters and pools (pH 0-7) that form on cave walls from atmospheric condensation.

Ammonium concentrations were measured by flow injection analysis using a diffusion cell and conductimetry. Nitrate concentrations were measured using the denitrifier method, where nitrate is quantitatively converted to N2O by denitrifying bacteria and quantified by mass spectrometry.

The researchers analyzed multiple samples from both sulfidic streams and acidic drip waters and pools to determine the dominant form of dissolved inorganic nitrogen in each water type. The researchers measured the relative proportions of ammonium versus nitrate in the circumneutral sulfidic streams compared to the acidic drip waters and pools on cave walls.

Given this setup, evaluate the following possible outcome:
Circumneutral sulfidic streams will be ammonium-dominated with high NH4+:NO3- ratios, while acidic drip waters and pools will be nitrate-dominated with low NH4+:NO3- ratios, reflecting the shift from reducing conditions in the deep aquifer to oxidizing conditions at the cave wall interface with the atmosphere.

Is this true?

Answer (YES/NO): NO